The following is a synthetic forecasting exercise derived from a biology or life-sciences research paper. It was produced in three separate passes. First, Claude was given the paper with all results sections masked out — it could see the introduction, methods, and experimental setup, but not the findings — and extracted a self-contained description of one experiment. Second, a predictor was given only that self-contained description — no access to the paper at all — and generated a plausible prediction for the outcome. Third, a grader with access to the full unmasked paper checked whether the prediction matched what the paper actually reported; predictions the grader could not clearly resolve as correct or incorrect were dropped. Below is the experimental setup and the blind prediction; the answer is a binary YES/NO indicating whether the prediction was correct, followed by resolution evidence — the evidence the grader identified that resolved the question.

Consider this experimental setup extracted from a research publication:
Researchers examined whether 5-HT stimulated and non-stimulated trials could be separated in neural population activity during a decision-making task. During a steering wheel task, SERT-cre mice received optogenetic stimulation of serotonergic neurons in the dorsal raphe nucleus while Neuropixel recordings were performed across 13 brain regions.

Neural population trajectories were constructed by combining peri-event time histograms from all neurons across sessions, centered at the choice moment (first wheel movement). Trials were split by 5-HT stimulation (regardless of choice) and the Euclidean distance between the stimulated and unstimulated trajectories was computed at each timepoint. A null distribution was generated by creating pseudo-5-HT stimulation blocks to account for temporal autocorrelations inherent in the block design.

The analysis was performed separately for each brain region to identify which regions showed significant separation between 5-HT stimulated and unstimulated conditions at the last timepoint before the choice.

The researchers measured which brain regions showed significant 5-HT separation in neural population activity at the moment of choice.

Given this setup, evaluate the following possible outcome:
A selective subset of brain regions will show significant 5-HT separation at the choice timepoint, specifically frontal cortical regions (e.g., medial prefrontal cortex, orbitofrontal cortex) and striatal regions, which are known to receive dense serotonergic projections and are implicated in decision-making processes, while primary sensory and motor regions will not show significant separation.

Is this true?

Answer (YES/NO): NO